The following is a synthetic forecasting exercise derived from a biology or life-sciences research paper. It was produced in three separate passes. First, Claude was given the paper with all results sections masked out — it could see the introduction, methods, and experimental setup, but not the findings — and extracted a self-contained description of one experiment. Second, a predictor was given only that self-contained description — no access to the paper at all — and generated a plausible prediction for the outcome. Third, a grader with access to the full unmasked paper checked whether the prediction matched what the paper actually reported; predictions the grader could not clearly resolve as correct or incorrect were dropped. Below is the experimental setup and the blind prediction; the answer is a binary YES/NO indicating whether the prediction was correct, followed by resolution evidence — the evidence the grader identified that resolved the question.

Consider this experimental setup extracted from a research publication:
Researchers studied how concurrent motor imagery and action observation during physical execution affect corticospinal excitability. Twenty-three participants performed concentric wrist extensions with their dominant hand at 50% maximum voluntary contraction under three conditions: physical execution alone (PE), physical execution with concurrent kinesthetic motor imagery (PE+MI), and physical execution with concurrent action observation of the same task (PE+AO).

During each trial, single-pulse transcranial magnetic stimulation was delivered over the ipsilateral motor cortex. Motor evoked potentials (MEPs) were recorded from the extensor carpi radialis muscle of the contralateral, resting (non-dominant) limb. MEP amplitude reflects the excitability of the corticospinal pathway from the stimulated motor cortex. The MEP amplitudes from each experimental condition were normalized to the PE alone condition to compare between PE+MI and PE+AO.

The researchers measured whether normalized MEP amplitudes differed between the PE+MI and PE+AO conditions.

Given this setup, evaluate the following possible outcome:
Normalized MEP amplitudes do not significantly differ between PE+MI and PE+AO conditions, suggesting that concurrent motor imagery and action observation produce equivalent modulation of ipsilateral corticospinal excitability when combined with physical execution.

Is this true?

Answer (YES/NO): YES